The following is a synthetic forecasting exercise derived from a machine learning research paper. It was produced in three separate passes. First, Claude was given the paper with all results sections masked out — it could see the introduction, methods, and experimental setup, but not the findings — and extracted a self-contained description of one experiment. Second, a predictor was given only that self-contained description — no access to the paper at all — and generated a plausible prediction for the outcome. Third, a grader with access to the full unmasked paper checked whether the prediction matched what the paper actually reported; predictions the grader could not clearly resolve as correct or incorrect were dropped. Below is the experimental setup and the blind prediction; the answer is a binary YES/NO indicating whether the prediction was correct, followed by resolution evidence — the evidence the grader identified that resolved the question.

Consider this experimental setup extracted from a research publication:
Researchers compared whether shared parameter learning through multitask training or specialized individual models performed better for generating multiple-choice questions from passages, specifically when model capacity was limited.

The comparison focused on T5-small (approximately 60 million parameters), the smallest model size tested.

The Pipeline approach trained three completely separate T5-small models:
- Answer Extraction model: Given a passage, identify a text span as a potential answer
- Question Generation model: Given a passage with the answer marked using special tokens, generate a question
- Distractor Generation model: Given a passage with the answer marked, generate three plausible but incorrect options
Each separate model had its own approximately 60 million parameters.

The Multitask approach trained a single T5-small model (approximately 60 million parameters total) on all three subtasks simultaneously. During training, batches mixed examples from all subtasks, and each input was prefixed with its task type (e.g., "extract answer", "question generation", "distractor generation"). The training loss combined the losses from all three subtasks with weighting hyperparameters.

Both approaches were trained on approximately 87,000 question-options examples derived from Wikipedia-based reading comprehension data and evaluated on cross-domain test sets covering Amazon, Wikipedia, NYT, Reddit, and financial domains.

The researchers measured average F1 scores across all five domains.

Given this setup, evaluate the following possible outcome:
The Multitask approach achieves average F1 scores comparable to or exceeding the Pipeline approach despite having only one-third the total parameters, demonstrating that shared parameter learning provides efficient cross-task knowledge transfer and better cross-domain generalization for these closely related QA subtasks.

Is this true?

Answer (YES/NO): YES